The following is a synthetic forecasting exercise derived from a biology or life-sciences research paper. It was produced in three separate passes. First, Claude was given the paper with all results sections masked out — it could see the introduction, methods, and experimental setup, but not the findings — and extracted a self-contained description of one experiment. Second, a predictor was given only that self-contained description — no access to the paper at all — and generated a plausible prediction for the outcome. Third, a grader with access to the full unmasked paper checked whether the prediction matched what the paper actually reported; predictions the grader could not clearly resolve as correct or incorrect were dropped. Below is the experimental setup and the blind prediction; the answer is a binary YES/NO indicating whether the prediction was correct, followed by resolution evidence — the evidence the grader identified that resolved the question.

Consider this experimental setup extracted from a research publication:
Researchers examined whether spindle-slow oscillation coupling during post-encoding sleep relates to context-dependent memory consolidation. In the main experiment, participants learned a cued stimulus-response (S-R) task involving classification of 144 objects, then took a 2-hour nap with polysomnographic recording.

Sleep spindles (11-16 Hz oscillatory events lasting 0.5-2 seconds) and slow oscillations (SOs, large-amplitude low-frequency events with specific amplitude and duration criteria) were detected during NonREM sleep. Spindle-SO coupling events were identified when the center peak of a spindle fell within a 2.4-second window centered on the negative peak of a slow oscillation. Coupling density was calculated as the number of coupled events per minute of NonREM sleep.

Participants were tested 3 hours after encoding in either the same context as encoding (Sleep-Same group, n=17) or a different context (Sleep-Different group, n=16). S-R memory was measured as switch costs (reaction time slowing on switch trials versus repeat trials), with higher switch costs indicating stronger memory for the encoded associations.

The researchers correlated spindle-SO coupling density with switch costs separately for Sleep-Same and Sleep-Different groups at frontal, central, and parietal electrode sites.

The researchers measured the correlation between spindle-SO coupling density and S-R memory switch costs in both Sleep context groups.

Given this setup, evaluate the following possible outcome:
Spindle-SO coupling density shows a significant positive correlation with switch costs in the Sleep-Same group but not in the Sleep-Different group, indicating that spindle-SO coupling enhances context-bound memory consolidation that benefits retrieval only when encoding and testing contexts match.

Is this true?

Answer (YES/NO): NO